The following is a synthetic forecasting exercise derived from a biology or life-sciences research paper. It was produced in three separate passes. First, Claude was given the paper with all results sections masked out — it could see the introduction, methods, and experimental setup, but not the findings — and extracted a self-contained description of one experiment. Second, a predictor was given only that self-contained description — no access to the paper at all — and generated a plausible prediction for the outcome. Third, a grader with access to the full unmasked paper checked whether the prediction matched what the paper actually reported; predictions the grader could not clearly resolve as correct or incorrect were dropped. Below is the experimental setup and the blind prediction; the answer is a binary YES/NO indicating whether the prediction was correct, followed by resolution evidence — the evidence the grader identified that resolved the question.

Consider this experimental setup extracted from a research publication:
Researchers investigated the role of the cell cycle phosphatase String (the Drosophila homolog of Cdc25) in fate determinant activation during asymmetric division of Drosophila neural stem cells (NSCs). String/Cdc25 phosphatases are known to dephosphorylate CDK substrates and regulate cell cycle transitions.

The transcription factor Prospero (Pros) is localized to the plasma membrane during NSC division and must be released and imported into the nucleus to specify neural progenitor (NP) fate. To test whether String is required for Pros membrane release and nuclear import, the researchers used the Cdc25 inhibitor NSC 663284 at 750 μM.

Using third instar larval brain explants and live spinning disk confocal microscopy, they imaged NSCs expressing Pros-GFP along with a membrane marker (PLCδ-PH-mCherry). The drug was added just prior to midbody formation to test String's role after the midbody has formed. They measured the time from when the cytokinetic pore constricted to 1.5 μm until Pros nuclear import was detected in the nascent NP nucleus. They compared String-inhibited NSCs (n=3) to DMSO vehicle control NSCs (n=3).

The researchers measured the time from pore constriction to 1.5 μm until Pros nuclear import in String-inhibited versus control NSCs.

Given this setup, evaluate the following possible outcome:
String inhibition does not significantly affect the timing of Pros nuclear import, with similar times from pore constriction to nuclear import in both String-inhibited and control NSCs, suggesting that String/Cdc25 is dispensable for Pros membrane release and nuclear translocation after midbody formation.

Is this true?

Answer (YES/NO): NO